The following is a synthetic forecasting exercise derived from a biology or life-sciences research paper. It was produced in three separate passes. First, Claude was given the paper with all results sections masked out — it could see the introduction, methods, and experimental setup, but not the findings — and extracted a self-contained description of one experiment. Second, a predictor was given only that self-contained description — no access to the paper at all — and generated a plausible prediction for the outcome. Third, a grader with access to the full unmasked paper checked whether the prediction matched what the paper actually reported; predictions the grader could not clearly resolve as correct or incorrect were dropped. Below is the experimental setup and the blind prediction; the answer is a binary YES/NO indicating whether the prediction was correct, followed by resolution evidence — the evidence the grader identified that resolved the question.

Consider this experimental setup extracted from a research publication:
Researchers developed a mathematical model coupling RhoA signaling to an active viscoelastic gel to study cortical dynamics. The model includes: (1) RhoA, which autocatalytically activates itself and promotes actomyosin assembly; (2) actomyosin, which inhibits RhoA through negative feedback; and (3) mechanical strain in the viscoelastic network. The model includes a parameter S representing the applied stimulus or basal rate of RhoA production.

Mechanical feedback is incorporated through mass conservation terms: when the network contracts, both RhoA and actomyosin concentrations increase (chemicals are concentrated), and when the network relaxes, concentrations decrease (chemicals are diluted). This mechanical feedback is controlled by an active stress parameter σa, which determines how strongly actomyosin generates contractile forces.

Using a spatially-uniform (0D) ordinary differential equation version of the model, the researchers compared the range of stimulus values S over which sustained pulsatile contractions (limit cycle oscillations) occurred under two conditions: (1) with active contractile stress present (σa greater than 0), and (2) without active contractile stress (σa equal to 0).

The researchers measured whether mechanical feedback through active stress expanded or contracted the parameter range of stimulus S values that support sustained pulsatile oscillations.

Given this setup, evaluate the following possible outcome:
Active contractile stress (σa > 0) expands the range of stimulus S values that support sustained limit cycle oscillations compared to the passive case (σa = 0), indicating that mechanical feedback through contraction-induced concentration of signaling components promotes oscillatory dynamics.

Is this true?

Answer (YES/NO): YES